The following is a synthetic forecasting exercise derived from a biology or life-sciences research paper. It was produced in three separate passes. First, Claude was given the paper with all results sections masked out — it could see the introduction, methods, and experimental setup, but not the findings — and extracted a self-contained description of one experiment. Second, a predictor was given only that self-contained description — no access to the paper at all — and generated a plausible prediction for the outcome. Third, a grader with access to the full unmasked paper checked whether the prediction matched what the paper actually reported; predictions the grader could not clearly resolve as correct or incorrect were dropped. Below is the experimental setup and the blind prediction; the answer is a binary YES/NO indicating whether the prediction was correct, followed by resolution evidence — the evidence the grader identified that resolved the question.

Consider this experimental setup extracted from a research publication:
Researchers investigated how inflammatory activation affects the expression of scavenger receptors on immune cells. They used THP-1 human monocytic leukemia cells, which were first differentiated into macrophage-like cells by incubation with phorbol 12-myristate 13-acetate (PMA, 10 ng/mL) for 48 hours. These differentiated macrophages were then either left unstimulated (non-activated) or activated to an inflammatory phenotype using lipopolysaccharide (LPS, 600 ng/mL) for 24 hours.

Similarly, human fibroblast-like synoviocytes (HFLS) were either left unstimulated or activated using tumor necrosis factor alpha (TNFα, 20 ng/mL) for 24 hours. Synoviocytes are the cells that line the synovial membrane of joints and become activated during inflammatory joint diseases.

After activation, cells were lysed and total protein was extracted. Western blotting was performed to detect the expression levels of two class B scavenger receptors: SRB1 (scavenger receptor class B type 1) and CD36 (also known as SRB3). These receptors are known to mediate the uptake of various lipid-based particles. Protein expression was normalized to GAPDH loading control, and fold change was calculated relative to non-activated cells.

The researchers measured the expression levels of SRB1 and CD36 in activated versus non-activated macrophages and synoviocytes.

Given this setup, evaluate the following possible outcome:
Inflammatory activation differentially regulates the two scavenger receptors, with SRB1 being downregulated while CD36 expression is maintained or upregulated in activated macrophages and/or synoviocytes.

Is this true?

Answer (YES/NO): NO